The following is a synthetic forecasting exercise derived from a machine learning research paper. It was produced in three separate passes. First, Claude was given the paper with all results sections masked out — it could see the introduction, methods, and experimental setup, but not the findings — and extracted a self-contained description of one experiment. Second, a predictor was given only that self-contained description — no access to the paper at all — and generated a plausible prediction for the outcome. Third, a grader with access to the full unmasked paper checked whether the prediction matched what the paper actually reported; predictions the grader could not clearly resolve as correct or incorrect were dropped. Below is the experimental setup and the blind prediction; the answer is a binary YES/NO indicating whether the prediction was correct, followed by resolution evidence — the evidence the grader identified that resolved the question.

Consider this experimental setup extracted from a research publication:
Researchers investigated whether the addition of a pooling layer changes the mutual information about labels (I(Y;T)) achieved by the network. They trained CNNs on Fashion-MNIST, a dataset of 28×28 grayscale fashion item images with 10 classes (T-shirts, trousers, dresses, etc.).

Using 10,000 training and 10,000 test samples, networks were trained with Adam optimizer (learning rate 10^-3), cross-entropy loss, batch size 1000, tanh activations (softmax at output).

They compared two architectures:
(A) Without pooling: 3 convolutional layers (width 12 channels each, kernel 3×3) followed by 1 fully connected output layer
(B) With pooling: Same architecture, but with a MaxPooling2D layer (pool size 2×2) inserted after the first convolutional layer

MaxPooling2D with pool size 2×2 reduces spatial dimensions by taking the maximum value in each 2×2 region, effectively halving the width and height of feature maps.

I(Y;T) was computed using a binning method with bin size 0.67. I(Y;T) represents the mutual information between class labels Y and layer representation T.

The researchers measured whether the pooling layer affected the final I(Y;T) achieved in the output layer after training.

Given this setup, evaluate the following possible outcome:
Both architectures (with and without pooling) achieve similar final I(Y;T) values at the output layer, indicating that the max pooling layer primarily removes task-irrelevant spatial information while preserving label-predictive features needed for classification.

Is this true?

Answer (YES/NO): NO